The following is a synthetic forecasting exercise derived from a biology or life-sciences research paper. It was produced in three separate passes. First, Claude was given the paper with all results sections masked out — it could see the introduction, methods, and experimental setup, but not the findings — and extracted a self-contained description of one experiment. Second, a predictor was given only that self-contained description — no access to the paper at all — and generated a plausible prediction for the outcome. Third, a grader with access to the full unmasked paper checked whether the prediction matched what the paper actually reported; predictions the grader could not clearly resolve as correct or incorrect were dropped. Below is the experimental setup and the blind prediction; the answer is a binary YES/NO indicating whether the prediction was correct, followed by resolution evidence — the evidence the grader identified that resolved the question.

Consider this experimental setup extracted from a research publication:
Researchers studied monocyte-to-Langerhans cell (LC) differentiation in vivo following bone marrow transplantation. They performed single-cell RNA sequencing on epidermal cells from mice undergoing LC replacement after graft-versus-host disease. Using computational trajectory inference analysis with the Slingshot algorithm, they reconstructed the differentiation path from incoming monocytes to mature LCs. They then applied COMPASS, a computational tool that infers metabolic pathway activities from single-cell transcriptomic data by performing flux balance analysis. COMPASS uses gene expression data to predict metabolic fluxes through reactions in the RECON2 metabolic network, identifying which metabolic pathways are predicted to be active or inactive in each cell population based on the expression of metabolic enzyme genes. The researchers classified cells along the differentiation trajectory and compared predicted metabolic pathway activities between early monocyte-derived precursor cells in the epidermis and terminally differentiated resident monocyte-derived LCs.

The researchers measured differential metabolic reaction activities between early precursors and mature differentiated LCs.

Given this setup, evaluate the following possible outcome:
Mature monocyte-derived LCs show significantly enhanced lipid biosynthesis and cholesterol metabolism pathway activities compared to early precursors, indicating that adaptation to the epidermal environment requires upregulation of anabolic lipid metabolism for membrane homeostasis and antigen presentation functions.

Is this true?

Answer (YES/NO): NO